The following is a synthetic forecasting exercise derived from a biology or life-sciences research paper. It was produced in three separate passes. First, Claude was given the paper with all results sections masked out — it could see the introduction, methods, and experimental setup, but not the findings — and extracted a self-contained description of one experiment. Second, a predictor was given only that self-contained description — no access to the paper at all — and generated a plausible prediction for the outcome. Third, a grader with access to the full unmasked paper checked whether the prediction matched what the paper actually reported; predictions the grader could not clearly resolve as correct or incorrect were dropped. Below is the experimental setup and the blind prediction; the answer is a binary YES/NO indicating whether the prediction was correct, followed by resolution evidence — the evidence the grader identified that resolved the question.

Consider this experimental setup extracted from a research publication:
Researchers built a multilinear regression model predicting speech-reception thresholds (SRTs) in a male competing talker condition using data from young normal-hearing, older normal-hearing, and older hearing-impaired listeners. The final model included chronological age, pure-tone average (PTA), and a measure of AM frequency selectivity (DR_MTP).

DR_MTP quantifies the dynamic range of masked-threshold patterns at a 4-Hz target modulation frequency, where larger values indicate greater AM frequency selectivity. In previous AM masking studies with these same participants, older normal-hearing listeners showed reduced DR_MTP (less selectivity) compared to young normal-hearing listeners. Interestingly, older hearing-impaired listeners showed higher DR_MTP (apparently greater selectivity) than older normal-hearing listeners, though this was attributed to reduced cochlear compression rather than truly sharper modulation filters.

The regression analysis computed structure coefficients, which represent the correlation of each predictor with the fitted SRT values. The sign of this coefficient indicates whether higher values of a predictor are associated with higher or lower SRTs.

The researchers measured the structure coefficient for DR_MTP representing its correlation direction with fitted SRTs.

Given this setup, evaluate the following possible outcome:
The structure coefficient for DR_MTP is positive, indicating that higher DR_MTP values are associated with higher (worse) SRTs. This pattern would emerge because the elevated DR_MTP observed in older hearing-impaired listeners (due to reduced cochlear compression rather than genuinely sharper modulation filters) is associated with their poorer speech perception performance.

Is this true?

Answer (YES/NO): NO